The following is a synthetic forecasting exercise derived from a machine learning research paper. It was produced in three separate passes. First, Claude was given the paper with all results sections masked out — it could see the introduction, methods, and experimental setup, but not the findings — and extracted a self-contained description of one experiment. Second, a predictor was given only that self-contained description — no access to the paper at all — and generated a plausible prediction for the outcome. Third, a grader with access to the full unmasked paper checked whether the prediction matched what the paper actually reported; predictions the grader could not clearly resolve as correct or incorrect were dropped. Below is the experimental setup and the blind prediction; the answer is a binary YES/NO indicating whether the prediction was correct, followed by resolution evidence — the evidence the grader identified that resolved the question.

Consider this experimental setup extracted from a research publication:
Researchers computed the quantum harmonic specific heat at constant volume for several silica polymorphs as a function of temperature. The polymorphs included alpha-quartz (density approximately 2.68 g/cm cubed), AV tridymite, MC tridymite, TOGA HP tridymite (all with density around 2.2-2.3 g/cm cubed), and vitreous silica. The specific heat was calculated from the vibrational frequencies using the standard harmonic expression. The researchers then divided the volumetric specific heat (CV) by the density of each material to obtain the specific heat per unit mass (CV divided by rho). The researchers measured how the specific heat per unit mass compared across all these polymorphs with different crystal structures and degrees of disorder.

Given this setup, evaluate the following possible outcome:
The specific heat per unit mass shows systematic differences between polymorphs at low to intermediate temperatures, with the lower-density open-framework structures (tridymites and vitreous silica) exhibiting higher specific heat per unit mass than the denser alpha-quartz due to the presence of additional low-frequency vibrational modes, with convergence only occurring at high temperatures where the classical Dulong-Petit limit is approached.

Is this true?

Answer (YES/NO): NO